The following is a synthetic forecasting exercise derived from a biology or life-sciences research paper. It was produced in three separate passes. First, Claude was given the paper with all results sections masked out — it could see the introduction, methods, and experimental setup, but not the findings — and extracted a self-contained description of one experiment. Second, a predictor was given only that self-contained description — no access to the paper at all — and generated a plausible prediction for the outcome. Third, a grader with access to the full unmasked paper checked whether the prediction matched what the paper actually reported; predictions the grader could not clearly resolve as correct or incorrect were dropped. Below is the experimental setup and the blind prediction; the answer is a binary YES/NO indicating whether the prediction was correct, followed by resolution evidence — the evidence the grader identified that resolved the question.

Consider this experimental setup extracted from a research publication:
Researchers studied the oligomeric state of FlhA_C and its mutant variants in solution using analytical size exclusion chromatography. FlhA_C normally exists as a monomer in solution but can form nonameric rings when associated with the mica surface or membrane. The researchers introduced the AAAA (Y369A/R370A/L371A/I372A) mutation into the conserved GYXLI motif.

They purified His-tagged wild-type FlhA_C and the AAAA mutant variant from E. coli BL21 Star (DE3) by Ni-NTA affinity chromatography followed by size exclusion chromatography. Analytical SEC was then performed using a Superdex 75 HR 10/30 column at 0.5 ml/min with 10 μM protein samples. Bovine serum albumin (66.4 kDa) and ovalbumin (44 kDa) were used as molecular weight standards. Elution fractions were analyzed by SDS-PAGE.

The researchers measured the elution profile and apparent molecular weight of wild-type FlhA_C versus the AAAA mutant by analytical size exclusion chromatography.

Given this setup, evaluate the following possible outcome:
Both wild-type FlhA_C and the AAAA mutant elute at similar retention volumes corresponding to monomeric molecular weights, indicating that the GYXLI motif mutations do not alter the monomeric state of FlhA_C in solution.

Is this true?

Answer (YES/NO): YES